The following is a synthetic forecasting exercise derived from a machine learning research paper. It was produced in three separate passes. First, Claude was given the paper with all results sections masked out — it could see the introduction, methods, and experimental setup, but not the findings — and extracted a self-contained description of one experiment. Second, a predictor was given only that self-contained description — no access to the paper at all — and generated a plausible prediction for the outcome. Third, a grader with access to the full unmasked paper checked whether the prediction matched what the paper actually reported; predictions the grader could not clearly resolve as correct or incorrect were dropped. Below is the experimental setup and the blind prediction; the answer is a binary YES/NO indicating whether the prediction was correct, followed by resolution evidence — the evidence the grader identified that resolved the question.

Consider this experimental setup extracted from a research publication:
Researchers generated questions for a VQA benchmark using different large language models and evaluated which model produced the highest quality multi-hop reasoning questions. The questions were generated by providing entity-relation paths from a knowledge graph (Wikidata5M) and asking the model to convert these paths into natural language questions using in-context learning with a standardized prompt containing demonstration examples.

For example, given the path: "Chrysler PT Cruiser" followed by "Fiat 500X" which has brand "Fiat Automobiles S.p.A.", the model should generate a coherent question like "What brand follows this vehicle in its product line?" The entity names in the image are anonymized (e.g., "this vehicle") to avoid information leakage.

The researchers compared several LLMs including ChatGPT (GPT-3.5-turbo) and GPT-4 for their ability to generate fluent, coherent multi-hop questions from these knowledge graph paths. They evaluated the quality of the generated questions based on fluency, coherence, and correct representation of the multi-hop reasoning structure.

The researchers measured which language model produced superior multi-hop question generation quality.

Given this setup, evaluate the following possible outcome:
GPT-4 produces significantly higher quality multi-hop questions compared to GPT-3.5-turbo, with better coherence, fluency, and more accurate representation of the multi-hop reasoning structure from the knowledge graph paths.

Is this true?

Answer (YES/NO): NO